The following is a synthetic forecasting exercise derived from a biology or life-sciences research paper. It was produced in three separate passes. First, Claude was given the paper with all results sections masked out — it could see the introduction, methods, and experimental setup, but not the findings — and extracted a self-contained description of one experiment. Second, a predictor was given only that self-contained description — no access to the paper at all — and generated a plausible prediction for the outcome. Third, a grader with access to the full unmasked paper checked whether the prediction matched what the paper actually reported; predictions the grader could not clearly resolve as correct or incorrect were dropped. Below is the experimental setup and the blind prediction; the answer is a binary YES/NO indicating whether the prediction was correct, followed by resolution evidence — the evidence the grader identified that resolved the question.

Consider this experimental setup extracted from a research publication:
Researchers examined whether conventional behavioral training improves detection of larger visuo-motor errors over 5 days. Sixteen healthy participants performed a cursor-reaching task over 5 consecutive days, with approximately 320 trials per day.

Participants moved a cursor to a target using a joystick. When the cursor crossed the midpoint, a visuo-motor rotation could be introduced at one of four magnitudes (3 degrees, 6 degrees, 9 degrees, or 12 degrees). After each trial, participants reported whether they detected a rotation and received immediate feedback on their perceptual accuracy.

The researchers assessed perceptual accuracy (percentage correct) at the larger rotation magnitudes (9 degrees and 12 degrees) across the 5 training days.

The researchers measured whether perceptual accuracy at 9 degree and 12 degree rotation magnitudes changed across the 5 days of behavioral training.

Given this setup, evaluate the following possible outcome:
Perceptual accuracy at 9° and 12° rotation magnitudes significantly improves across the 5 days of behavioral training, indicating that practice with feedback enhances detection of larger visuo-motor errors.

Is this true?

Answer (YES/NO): YES